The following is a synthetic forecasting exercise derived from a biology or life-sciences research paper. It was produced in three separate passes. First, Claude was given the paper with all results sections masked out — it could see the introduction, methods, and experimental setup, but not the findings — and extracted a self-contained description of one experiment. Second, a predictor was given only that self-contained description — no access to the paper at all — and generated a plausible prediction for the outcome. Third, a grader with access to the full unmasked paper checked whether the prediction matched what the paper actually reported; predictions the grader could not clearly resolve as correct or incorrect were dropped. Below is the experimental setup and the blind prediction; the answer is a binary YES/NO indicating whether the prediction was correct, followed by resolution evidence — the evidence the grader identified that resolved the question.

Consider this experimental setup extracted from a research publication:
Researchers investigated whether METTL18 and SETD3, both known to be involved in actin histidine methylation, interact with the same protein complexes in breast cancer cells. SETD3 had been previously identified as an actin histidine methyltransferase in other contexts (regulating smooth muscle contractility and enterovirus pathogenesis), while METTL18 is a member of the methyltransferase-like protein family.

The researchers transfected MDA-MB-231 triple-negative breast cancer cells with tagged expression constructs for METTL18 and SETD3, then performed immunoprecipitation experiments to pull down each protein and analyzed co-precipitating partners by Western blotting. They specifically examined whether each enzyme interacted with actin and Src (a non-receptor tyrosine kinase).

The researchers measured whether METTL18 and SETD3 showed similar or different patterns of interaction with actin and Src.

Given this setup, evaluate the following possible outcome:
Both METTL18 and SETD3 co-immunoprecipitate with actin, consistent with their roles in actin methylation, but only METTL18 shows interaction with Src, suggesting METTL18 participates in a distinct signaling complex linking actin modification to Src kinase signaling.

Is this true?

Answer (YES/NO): NO